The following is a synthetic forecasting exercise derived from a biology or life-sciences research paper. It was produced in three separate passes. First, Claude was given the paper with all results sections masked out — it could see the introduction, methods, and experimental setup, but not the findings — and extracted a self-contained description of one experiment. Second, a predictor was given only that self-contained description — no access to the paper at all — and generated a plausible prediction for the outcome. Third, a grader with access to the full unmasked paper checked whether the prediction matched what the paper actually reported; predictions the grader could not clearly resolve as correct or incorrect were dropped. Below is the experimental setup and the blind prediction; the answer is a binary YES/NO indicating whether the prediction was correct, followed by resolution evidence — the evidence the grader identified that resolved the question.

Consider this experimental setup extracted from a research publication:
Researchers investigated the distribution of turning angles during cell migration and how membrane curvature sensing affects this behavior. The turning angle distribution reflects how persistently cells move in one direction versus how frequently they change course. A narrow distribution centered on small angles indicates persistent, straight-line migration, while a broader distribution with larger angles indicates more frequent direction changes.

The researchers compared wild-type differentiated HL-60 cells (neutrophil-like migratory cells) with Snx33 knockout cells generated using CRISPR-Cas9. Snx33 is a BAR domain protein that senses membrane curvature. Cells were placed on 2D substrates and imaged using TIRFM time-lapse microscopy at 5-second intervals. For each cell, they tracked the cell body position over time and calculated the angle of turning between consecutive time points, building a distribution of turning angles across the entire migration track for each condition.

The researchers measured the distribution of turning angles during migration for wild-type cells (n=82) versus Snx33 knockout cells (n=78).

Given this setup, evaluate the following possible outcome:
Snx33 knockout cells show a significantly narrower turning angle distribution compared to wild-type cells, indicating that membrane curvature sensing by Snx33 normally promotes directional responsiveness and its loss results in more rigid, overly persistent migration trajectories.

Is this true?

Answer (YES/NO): YES